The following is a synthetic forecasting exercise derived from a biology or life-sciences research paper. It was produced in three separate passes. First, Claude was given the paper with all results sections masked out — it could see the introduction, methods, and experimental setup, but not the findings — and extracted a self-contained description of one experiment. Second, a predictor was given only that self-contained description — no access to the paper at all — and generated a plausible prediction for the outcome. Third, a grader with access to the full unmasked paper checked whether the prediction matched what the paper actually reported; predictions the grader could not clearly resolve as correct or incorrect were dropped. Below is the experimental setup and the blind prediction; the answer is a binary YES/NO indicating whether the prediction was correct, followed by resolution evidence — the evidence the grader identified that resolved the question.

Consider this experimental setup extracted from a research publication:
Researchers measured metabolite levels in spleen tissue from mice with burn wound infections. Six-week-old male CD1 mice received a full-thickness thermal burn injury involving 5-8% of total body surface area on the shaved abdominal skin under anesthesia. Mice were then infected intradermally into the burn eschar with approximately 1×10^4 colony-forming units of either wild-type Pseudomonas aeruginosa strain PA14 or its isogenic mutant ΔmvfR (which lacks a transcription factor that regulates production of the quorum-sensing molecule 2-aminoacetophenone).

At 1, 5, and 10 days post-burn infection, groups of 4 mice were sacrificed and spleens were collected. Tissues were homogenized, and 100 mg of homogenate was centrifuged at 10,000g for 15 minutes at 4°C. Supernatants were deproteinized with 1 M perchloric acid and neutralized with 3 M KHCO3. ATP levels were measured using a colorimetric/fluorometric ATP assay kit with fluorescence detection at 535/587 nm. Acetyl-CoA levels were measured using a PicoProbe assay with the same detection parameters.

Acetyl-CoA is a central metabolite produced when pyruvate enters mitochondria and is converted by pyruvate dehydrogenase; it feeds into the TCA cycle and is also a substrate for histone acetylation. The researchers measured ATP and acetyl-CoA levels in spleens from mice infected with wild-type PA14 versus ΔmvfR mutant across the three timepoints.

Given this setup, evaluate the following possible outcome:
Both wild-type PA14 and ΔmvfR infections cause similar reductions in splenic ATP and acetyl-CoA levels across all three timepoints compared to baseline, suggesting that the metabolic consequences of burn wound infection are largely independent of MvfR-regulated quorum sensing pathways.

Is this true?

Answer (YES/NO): NO